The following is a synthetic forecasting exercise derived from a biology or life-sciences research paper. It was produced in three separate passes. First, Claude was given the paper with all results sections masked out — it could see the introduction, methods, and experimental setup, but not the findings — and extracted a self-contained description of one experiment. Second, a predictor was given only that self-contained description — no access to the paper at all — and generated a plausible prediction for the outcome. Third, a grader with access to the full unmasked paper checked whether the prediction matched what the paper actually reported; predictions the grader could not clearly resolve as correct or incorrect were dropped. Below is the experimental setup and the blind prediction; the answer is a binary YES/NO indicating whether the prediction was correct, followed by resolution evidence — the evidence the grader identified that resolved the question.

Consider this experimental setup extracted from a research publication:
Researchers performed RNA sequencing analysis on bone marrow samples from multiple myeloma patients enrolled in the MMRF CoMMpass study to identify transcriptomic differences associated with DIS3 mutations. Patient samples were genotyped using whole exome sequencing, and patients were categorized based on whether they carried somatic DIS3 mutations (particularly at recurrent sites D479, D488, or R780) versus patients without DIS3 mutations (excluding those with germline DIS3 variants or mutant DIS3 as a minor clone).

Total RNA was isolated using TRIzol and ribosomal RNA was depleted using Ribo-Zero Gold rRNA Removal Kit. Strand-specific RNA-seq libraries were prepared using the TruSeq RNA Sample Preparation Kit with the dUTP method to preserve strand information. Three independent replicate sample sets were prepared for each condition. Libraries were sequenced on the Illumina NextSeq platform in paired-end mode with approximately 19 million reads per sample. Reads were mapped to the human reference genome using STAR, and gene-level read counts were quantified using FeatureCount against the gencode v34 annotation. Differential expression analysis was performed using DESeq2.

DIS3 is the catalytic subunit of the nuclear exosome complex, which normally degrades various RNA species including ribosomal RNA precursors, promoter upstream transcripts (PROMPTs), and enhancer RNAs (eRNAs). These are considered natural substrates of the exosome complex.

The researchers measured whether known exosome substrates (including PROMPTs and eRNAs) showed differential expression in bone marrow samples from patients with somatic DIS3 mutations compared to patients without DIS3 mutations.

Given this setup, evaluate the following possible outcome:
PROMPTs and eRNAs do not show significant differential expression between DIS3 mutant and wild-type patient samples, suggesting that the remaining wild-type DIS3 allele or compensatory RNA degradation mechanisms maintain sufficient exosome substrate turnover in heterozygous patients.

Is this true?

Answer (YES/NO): NO